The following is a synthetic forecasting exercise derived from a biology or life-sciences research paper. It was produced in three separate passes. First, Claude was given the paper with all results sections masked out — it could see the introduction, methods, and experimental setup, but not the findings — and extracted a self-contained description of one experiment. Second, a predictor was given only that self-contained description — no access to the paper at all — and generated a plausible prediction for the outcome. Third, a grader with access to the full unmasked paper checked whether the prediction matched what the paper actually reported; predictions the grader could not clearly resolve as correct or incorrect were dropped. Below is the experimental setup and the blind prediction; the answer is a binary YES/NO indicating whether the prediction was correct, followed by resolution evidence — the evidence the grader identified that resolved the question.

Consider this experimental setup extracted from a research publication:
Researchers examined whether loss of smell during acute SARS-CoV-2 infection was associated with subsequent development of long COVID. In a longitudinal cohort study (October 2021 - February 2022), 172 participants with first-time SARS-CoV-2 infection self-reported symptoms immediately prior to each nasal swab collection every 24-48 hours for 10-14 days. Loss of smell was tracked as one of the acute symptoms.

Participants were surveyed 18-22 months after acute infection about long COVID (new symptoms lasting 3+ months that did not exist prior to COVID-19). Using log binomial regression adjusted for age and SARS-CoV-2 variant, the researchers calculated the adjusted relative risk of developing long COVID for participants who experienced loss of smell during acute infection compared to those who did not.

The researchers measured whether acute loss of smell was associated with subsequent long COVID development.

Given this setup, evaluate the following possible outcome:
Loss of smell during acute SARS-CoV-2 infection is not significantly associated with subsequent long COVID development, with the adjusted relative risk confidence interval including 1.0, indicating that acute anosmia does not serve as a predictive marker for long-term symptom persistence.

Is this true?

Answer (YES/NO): YES